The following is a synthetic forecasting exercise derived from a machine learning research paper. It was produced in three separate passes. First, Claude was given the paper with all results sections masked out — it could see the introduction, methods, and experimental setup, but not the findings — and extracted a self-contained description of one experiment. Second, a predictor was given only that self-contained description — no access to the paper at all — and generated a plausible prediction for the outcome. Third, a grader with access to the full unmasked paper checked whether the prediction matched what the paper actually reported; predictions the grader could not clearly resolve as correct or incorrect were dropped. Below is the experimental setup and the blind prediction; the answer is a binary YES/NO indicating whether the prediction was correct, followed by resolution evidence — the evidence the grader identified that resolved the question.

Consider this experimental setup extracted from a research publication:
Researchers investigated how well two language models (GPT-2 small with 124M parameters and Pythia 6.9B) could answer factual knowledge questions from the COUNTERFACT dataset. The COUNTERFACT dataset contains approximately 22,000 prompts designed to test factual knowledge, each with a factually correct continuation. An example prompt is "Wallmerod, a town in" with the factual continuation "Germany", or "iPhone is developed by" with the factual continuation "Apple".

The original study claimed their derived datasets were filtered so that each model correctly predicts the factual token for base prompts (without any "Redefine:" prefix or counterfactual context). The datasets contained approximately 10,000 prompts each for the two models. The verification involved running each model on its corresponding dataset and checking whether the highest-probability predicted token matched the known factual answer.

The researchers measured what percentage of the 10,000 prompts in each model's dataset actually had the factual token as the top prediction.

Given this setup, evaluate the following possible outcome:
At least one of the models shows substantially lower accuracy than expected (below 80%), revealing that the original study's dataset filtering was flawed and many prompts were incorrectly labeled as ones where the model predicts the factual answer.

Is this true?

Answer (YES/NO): YES